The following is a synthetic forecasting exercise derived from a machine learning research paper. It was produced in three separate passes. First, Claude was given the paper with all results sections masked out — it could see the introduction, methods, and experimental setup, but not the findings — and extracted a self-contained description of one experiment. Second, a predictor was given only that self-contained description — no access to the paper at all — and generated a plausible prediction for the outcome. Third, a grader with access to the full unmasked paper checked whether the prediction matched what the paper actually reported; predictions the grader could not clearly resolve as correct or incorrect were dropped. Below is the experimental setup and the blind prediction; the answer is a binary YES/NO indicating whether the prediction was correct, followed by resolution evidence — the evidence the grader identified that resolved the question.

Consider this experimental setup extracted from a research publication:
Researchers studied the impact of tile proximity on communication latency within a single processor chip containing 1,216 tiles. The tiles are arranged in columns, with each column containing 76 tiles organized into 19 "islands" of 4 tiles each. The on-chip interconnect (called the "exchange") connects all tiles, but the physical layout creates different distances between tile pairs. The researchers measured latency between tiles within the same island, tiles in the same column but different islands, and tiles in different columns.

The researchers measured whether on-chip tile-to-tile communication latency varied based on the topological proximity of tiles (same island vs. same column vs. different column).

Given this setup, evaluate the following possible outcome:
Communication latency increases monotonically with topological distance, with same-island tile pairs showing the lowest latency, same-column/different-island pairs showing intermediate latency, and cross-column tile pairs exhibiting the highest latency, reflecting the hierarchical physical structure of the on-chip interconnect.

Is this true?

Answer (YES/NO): NO